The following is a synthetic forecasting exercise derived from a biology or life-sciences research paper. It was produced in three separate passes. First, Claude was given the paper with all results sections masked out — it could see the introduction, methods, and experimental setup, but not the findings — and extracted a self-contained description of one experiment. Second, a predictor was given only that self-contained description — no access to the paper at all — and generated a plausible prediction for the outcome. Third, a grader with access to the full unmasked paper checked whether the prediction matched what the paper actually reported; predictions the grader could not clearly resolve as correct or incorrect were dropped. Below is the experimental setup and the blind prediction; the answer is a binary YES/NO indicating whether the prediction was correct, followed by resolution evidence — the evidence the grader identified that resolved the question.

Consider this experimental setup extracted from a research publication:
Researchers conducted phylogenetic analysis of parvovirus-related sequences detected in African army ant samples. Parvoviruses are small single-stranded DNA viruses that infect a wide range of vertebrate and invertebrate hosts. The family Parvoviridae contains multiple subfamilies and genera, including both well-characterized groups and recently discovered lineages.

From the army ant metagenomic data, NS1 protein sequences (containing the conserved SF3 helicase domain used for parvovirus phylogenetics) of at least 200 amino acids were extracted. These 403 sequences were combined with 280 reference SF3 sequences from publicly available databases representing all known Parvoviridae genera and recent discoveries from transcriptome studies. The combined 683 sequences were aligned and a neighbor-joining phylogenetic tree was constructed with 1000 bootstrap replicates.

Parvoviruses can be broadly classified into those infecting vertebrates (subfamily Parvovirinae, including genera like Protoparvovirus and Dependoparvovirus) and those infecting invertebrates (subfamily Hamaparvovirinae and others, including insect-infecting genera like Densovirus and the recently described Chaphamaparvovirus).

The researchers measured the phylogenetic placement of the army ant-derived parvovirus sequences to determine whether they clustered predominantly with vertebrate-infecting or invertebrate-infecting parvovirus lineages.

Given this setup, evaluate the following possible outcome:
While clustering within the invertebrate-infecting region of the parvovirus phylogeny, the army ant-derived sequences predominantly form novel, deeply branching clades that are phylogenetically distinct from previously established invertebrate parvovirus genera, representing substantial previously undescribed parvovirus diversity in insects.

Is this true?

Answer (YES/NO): NO